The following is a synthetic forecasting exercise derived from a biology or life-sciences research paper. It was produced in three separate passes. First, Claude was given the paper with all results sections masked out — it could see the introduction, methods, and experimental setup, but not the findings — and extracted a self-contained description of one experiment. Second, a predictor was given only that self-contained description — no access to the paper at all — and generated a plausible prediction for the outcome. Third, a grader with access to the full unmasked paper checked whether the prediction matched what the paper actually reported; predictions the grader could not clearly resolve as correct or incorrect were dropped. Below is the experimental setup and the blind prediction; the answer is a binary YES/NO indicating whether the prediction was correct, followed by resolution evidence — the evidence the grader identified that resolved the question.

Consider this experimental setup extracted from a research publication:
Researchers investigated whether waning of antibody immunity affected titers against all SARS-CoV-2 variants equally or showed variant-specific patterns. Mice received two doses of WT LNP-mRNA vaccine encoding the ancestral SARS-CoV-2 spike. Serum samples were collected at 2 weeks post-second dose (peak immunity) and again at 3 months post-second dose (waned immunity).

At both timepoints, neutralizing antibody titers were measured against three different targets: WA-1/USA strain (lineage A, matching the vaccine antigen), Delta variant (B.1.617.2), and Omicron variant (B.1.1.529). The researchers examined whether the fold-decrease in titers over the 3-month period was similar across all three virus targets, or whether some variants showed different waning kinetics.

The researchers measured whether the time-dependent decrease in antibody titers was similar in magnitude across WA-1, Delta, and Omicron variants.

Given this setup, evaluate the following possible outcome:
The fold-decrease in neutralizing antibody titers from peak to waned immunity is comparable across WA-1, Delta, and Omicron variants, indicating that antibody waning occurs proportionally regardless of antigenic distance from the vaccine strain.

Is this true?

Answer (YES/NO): YES